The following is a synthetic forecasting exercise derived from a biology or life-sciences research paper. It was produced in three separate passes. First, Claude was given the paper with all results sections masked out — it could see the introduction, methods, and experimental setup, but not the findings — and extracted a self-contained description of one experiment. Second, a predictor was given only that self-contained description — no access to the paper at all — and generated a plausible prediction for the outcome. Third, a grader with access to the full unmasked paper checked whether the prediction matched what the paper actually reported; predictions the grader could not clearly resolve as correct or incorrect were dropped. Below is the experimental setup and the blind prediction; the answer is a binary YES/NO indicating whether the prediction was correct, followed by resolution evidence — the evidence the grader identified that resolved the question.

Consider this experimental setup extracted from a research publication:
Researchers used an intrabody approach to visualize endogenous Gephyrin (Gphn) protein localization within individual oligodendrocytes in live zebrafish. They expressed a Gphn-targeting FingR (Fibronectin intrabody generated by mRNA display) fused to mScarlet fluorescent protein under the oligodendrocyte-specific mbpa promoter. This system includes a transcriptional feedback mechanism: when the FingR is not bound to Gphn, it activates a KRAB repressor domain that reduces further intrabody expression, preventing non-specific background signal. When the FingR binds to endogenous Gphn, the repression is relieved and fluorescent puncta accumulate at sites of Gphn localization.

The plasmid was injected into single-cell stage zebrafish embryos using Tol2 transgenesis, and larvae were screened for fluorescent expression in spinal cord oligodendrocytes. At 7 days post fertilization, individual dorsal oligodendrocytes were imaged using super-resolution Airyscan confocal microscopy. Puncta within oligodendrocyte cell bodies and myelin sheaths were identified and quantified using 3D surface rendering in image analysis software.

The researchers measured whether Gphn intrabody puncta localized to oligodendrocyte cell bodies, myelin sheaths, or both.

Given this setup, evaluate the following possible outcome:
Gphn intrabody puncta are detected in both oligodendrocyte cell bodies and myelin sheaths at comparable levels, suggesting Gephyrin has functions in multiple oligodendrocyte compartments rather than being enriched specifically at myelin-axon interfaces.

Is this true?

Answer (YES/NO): NO